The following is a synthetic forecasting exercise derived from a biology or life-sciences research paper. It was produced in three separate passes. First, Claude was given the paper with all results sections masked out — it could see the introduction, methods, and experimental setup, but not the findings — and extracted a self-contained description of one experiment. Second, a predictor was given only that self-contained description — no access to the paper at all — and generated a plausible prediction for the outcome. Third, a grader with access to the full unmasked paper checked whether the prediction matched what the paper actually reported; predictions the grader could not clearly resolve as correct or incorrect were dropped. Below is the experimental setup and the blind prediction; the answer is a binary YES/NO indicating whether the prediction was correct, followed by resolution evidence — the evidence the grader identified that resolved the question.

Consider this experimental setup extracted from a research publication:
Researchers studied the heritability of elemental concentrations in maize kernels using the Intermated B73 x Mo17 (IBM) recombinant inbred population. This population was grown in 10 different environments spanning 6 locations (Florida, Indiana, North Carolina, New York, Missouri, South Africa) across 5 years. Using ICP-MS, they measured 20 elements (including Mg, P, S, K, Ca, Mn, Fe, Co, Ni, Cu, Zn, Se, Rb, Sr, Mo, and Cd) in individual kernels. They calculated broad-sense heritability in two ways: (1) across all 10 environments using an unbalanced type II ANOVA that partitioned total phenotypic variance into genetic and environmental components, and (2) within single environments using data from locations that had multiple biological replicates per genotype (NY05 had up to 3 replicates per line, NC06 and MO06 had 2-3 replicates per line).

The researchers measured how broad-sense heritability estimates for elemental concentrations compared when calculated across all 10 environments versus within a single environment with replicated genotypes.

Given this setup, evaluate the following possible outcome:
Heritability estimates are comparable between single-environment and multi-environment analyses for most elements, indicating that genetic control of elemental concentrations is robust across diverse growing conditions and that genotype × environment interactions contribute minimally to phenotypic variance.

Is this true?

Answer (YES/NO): NO